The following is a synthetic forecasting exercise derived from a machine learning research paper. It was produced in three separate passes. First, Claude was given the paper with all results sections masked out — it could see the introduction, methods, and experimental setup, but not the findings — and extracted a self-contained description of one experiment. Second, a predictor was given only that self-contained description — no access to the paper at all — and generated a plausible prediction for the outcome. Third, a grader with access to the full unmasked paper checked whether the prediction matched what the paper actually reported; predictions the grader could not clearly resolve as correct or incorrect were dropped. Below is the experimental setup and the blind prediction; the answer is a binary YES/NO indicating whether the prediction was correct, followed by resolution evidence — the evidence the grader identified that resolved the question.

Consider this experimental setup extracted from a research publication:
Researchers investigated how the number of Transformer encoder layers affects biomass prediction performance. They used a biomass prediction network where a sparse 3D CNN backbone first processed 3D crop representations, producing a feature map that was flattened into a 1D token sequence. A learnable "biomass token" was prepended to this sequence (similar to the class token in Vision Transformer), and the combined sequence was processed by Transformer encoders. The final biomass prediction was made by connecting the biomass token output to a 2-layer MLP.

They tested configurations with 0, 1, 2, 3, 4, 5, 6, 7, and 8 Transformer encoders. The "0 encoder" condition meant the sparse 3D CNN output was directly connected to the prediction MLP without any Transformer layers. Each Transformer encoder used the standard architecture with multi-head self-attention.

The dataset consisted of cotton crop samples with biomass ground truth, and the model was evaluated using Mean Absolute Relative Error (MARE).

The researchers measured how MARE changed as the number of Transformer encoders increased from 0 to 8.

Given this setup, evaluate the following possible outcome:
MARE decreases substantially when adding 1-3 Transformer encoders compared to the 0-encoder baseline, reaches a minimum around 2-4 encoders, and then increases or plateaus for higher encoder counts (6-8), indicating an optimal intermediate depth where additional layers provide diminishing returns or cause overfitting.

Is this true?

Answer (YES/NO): NO